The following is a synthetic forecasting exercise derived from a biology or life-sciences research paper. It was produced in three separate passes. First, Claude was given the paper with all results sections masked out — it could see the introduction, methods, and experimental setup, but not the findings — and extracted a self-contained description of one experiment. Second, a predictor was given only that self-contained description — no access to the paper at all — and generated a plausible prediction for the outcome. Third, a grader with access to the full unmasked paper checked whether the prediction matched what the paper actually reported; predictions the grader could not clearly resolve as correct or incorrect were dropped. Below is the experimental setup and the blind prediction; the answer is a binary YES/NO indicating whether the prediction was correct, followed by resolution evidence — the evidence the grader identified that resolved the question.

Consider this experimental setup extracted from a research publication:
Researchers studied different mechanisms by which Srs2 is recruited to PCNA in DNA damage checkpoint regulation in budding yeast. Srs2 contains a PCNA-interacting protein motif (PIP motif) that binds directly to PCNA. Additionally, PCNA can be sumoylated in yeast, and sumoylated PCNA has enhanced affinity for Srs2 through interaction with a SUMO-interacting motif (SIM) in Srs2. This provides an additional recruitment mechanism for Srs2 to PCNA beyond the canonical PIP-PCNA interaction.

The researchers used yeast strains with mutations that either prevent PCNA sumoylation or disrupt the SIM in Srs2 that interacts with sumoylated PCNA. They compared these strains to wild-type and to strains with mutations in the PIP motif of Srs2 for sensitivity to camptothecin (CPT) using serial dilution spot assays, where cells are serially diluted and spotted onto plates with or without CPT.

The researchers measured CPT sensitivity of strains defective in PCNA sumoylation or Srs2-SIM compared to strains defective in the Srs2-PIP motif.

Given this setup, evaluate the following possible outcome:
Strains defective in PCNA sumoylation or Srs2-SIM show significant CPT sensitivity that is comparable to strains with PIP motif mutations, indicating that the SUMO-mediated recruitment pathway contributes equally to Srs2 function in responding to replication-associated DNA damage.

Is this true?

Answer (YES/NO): NO